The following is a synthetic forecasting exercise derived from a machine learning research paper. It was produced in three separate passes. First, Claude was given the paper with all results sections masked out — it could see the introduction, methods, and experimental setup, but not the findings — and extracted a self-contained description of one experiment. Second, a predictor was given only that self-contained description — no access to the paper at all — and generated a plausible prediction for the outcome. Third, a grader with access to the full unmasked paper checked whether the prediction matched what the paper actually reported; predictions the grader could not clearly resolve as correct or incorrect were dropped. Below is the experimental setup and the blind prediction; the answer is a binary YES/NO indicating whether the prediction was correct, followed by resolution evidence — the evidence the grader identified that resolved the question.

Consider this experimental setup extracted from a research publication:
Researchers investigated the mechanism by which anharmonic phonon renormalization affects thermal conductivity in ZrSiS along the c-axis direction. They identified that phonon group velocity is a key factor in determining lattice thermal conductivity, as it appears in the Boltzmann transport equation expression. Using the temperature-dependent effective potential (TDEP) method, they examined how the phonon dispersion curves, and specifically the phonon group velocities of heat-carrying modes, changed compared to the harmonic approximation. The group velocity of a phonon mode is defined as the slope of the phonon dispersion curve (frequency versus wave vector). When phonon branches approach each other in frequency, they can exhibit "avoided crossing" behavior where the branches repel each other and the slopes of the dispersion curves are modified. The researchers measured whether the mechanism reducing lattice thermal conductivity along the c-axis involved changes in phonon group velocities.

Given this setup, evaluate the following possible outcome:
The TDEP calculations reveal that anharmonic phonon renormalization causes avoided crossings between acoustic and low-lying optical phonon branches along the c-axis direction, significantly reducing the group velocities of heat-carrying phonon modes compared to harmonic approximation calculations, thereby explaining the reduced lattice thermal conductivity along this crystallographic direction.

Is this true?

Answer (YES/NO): NO